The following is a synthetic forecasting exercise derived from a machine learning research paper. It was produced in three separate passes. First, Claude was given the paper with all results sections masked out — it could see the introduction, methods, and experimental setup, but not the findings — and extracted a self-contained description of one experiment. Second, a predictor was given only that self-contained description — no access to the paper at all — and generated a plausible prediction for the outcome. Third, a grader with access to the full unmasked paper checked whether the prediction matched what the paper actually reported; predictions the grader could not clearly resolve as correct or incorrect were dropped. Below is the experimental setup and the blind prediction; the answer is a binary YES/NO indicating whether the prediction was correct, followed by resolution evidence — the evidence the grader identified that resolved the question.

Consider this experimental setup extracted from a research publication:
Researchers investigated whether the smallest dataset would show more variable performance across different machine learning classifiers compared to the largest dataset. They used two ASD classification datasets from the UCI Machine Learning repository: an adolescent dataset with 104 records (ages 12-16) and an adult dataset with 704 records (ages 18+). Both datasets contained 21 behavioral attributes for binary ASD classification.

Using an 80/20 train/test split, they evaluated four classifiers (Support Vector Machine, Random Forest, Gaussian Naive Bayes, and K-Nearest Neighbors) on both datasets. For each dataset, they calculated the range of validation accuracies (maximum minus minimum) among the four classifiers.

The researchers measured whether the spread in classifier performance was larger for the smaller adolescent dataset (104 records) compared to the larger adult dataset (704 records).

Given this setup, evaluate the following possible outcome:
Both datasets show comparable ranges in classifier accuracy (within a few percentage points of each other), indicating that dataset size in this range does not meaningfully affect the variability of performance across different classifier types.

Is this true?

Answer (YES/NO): YES